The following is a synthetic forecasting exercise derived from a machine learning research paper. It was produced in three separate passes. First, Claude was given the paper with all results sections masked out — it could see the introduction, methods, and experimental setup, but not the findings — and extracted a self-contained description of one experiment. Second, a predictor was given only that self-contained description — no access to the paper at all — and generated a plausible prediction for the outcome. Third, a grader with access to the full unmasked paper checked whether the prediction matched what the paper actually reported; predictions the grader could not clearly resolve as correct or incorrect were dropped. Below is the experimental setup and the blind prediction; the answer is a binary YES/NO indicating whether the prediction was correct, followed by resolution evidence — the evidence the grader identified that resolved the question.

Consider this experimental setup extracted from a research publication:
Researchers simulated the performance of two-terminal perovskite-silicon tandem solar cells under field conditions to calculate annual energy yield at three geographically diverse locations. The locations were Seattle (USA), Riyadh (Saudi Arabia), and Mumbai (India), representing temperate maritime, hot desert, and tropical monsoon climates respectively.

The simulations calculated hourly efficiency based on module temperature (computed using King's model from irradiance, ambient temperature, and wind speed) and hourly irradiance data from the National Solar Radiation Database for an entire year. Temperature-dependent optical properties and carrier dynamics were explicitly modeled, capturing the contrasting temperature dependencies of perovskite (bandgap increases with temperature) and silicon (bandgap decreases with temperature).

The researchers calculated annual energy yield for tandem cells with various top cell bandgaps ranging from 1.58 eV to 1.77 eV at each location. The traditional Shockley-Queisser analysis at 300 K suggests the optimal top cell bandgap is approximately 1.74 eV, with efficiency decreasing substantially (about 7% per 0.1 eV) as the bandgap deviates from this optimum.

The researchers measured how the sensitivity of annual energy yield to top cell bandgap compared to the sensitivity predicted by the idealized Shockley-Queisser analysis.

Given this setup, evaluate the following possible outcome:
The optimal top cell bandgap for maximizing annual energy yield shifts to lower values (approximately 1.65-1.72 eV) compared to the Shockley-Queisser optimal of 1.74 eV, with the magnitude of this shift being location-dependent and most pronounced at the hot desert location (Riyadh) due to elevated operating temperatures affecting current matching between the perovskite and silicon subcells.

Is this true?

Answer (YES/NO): NO